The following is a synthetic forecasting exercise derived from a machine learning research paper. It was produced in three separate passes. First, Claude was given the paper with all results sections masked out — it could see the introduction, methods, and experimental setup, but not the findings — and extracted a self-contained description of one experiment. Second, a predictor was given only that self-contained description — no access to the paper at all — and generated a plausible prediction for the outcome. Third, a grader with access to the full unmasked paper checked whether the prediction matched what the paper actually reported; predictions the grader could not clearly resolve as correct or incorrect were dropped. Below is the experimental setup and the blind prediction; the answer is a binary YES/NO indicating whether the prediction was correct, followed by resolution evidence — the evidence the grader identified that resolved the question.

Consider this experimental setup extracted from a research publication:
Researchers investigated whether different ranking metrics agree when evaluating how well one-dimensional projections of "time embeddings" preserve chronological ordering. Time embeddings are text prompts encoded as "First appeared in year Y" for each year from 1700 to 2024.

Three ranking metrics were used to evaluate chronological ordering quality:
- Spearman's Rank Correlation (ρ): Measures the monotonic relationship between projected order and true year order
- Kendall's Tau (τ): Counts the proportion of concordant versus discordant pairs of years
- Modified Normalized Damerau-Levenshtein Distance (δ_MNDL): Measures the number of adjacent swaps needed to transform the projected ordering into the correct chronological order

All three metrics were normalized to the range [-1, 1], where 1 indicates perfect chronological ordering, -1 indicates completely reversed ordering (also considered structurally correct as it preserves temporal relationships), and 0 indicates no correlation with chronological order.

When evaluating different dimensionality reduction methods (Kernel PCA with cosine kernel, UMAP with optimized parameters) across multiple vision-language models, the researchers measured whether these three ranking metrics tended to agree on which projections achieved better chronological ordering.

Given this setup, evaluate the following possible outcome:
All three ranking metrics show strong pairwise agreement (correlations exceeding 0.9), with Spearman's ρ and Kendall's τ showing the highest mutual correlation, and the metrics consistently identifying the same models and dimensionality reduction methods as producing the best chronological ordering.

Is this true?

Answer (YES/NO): NO